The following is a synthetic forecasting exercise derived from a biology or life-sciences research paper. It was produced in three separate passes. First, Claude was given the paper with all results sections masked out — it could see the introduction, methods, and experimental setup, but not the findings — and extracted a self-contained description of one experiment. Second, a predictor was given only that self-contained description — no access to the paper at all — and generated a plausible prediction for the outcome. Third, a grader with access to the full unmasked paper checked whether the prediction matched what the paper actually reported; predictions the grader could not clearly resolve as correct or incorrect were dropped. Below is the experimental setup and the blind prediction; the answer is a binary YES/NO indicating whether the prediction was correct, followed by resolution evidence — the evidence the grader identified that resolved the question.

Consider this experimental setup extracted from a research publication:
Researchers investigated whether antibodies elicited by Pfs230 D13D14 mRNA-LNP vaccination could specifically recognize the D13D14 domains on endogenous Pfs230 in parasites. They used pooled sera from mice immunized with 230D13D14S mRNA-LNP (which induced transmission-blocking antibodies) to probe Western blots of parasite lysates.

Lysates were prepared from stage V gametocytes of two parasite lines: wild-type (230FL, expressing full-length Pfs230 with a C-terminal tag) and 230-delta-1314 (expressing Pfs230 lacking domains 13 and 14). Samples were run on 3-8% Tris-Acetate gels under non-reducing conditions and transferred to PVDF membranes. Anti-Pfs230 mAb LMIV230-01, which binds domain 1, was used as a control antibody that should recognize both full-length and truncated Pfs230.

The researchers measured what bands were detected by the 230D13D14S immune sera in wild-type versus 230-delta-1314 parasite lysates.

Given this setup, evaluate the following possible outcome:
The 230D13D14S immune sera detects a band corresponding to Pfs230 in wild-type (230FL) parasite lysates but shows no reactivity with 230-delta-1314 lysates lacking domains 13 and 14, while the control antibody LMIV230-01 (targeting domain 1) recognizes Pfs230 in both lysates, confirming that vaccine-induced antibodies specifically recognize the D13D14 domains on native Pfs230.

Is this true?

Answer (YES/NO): YES